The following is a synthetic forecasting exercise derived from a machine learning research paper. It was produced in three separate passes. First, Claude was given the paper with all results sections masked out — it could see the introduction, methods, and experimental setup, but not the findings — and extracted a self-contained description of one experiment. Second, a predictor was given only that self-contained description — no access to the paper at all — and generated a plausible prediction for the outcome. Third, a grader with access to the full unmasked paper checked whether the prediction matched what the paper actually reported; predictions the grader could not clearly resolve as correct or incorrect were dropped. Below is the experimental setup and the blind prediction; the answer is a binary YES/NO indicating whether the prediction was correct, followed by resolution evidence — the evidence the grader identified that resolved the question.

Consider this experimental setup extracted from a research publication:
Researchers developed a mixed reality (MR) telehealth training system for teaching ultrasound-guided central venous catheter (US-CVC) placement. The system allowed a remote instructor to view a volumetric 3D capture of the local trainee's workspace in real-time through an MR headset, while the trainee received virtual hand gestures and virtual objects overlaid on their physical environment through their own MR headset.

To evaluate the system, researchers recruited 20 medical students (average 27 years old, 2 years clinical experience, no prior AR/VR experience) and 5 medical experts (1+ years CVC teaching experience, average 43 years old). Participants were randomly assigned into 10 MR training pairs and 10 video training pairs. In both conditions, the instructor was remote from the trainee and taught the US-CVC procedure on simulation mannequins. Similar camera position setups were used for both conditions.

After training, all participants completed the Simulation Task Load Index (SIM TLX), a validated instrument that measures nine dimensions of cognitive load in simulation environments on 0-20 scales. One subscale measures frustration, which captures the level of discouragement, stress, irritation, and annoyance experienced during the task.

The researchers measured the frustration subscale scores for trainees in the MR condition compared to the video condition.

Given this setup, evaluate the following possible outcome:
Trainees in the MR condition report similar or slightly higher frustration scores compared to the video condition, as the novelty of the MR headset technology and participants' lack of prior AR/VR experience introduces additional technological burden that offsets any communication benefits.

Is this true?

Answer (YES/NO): NO